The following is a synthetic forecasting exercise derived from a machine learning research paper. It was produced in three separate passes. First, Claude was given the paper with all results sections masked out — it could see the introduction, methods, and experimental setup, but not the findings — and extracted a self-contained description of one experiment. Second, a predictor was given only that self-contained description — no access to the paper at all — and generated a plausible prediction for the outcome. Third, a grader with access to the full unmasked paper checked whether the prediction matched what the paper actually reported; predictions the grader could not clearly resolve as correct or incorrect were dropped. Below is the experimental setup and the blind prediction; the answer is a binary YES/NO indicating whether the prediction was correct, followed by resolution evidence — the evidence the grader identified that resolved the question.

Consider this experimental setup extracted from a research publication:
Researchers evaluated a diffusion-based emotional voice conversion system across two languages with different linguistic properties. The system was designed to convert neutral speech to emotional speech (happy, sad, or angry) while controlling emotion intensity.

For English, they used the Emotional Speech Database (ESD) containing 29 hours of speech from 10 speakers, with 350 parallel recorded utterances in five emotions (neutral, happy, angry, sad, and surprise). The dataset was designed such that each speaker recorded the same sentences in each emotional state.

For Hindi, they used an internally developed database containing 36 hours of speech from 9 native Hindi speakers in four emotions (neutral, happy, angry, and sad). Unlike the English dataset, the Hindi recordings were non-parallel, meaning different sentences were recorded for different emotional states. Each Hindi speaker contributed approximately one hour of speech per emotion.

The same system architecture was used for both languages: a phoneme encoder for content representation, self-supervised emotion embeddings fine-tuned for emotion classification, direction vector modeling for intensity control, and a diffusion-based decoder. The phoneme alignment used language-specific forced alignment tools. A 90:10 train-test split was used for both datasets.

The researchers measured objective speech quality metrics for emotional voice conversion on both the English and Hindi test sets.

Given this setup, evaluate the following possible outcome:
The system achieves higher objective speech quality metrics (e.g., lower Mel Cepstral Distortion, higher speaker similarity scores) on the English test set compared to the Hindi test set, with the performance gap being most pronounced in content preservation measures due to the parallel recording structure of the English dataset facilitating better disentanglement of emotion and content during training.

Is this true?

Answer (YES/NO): NO